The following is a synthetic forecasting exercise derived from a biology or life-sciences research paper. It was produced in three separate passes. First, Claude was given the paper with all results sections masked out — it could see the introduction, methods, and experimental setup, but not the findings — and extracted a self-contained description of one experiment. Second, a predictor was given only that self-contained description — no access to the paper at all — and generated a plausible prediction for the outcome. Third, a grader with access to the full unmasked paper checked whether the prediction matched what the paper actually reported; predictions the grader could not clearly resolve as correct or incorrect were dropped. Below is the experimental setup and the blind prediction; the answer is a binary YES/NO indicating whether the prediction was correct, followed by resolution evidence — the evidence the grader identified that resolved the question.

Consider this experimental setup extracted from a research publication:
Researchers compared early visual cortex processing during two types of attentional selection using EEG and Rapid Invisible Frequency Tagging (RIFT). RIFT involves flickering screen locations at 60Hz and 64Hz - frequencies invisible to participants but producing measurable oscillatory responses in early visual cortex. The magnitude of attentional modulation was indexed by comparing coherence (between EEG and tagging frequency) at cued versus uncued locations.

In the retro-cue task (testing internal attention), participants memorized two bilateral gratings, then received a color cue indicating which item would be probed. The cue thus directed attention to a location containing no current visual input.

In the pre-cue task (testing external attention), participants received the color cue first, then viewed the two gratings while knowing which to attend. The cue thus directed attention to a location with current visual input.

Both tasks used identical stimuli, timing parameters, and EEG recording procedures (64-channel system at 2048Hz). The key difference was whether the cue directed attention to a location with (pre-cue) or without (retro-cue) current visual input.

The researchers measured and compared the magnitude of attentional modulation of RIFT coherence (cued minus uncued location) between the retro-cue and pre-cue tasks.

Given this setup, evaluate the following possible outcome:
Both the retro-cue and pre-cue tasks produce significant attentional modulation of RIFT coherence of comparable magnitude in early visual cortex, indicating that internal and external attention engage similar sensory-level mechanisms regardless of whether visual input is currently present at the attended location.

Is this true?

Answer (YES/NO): NO